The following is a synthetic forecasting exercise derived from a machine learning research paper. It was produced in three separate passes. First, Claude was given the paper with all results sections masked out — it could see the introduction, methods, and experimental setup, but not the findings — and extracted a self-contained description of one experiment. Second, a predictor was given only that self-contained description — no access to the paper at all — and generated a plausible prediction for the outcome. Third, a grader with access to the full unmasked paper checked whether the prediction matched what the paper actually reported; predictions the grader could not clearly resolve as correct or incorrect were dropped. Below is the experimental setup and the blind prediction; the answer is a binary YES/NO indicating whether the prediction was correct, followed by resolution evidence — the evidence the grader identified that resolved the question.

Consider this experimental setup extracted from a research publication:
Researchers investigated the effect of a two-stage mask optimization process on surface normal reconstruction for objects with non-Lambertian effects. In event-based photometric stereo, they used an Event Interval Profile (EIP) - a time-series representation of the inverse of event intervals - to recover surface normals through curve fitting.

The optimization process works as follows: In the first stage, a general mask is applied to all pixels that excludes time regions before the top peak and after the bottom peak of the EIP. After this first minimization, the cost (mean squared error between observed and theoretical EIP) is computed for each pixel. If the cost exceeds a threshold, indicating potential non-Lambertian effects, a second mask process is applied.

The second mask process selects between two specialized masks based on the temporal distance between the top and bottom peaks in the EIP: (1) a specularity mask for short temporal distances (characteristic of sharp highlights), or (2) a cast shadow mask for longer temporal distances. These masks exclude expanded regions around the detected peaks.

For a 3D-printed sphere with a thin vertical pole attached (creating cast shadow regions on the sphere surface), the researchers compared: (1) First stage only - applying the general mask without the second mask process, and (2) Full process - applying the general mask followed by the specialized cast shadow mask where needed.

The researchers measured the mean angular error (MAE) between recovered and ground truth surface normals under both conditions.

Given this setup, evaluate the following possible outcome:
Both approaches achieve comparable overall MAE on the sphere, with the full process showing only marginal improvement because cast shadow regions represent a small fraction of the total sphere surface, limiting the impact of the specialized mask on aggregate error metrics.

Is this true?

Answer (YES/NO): NO